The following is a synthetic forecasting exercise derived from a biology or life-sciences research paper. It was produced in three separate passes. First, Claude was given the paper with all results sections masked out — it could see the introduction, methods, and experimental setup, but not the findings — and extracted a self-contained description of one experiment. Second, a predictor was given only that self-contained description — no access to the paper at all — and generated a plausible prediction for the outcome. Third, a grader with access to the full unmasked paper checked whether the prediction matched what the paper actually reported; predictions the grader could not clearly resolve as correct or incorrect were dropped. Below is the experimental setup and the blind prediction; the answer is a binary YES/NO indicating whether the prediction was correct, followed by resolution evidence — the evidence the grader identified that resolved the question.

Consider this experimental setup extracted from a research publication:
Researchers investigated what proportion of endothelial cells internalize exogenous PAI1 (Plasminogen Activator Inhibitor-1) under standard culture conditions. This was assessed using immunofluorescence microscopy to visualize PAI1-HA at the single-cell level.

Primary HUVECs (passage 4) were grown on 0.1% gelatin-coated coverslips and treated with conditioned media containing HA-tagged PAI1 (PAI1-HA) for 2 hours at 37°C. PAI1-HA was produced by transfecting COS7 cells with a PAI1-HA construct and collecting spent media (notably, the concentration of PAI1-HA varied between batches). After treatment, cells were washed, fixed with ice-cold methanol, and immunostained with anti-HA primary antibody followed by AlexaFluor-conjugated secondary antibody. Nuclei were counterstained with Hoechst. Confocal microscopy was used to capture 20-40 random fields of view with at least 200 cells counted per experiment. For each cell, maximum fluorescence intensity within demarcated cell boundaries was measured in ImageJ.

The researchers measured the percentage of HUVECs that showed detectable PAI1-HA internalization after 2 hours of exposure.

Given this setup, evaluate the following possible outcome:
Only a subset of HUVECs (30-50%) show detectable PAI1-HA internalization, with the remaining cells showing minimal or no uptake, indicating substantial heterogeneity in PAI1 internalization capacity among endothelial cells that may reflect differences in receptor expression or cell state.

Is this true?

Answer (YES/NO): NO